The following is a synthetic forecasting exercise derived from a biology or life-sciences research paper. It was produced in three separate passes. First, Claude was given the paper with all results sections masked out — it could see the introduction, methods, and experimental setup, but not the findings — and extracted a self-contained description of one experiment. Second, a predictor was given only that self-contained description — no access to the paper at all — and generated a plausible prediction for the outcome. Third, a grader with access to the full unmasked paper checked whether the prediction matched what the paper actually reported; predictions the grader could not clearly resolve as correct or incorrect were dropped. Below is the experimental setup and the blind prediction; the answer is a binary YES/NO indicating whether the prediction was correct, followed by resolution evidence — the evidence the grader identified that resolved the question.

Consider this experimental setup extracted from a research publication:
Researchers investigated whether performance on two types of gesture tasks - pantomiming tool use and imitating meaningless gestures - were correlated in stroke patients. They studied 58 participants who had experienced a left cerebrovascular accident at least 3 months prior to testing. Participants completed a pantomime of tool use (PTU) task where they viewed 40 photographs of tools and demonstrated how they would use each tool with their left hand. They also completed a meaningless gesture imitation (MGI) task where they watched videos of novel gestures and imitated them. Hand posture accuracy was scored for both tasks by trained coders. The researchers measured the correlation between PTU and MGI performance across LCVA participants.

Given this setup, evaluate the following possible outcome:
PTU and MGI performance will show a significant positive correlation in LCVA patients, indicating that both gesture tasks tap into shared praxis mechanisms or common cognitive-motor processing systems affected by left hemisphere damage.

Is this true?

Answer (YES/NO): YES